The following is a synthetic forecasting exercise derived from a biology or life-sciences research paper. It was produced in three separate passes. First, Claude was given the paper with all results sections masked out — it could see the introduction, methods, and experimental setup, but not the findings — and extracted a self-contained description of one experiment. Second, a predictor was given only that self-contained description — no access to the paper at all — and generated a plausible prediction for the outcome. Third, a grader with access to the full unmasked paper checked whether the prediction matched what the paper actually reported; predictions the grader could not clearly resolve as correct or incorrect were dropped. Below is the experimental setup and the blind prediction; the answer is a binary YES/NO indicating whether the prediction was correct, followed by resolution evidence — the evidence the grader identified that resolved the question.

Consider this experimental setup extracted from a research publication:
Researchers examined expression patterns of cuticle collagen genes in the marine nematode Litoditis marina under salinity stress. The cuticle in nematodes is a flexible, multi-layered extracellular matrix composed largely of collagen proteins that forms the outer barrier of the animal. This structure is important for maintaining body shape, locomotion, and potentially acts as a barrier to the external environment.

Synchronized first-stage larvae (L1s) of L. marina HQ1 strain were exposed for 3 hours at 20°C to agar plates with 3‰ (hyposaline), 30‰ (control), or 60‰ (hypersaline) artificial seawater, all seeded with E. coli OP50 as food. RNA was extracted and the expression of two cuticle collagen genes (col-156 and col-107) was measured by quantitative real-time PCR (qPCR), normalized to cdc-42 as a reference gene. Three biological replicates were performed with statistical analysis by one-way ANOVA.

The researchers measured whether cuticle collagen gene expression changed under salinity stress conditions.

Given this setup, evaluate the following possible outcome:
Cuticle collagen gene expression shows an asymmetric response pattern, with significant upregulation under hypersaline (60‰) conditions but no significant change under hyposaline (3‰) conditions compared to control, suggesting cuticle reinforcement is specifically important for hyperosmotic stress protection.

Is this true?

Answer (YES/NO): NO